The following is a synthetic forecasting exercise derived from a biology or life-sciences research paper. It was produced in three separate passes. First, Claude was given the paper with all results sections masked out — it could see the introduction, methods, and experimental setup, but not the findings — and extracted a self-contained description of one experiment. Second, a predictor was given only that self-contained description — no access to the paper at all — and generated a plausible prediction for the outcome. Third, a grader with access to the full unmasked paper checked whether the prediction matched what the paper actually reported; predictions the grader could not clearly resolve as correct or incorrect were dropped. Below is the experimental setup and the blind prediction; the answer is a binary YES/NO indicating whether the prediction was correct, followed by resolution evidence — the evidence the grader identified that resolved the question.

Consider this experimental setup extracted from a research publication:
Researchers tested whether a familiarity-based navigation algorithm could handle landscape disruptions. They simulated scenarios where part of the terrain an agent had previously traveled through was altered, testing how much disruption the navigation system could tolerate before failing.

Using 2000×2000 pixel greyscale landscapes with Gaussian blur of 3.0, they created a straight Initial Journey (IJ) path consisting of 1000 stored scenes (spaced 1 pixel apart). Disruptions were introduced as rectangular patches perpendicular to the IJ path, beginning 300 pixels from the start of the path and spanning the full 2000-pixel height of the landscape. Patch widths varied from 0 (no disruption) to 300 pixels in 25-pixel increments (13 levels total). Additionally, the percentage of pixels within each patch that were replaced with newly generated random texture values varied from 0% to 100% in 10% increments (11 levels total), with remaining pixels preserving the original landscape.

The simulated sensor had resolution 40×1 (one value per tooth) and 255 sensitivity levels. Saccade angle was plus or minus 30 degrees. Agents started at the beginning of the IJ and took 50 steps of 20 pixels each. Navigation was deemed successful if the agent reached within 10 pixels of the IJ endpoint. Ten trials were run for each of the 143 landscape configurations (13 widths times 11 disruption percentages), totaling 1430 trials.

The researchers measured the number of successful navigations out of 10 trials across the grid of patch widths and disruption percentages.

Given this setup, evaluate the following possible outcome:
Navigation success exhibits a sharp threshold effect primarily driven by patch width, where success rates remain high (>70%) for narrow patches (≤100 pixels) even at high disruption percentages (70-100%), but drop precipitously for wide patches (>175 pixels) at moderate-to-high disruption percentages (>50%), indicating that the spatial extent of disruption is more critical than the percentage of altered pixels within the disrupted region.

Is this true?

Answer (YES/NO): NO